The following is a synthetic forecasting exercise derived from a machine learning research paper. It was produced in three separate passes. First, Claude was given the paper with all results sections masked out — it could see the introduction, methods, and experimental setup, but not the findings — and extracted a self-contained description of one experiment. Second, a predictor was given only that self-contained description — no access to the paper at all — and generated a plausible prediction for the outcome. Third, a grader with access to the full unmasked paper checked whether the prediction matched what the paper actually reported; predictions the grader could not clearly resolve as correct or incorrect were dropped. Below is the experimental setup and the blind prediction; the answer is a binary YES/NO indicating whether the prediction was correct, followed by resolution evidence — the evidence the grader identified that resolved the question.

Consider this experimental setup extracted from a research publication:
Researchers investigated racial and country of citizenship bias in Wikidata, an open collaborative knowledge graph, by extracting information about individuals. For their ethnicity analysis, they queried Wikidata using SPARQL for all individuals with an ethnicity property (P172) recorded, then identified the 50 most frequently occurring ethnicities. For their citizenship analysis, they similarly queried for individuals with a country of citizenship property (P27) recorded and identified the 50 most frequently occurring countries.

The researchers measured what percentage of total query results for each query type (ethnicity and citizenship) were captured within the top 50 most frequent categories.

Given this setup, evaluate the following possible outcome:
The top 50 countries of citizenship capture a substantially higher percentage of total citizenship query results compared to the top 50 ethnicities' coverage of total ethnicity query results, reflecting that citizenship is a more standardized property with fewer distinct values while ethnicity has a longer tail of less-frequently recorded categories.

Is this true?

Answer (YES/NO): NO